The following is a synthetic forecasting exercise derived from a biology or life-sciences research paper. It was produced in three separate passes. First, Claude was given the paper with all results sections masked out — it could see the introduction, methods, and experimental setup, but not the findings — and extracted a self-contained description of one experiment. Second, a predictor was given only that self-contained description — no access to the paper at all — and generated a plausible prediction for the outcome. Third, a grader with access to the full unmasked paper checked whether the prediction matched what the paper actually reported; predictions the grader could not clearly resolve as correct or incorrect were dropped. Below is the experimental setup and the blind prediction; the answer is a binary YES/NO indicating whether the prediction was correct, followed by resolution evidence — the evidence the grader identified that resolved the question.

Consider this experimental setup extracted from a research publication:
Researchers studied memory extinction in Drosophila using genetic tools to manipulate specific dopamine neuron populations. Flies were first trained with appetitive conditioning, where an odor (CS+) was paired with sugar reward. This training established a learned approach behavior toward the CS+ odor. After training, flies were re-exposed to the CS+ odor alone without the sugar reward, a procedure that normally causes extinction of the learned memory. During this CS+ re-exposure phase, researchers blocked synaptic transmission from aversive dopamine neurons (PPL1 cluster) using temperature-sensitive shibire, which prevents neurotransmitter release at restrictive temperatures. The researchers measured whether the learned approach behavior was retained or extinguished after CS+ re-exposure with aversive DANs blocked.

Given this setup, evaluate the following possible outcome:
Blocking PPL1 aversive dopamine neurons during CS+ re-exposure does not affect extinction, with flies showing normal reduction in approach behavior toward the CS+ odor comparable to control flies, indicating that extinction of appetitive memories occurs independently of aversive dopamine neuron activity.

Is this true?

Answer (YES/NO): NO